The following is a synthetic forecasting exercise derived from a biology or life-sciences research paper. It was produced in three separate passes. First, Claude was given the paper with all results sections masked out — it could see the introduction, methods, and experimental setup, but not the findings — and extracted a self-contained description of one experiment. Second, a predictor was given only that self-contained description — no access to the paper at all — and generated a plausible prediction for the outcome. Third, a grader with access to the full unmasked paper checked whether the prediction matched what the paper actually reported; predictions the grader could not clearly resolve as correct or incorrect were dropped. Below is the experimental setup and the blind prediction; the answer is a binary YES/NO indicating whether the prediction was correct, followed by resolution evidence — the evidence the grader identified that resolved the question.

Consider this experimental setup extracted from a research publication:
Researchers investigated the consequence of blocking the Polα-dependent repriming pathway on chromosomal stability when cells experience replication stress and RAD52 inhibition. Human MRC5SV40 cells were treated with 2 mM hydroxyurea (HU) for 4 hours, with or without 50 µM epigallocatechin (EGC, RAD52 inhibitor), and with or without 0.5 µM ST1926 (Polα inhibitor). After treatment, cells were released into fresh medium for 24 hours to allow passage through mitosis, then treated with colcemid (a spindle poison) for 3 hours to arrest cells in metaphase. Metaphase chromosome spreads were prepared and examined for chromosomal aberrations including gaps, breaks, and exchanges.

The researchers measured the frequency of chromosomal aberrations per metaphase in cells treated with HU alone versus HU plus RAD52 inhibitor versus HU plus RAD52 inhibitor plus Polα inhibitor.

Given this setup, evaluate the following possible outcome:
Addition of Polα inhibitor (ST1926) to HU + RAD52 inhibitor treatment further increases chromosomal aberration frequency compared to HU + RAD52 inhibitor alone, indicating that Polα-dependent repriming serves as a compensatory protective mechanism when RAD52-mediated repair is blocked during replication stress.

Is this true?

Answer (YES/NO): YES